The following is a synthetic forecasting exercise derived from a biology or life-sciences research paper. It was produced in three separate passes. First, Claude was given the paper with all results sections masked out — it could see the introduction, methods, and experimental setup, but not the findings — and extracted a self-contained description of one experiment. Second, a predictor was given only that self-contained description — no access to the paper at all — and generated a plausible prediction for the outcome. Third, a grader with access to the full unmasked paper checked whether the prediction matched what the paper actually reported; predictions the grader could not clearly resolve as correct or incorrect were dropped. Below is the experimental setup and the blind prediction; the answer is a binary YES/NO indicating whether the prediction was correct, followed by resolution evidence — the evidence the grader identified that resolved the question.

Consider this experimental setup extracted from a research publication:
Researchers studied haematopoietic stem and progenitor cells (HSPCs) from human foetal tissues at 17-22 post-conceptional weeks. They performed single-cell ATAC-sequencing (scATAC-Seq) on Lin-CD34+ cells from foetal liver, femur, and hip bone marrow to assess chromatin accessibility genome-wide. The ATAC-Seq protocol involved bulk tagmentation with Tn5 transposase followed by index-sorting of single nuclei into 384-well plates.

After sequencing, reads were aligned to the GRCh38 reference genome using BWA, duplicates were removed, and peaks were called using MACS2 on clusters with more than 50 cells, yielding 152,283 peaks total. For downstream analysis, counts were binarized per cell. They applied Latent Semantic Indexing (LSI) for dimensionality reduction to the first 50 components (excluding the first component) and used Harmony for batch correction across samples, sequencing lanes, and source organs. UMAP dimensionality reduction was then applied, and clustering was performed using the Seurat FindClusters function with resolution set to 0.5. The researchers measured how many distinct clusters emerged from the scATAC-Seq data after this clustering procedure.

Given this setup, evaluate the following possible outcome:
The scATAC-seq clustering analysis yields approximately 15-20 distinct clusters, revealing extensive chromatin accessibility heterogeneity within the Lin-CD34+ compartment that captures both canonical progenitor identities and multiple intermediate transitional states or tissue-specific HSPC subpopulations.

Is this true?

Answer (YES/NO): NO